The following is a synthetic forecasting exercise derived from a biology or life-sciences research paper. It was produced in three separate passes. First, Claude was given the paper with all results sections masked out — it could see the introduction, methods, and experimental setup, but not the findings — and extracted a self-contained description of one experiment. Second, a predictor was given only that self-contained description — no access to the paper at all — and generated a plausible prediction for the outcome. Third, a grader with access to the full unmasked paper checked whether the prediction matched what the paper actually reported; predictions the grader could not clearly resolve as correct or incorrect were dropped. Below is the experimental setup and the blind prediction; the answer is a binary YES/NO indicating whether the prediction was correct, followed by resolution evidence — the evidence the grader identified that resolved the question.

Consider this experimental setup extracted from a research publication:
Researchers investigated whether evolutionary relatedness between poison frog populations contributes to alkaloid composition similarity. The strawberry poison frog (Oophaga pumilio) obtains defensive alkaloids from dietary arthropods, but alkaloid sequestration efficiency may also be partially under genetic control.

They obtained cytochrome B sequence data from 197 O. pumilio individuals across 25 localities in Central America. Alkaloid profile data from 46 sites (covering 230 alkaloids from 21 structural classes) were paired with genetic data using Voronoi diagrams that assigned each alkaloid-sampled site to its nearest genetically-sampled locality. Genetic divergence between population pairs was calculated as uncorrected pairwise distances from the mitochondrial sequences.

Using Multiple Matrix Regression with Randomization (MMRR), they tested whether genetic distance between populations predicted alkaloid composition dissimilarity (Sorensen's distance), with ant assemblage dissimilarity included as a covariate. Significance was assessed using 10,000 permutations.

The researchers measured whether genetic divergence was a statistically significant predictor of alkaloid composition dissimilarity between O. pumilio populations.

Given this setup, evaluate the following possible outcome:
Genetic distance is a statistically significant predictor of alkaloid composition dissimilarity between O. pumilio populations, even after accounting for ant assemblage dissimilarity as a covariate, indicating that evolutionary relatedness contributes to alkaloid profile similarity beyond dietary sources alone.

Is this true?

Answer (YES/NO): YES